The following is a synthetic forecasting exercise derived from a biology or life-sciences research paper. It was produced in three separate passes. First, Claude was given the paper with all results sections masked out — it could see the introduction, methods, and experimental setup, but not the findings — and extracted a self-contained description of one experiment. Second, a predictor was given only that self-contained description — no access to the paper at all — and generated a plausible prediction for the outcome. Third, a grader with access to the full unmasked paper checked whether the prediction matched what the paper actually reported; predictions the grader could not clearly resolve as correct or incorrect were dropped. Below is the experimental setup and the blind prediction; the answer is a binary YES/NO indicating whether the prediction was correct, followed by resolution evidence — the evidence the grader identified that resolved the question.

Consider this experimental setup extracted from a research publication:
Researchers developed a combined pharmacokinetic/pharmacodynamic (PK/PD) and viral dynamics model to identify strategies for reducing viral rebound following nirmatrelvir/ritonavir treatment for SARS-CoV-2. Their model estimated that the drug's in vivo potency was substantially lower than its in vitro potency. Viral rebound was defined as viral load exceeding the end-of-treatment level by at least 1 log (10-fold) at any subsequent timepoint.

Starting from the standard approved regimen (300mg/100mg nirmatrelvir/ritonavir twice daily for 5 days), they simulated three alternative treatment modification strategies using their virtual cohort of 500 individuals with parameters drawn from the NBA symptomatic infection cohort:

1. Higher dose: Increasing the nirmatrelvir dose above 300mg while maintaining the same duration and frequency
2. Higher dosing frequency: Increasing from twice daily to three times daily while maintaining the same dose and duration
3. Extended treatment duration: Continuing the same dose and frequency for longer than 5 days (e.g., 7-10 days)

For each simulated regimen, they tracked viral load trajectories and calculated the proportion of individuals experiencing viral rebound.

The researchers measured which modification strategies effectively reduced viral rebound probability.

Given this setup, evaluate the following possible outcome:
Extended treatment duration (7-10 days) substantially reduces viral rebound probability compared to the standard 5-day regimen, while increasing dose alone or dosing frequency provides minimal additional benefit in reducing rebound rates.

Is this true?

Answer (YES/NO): NO